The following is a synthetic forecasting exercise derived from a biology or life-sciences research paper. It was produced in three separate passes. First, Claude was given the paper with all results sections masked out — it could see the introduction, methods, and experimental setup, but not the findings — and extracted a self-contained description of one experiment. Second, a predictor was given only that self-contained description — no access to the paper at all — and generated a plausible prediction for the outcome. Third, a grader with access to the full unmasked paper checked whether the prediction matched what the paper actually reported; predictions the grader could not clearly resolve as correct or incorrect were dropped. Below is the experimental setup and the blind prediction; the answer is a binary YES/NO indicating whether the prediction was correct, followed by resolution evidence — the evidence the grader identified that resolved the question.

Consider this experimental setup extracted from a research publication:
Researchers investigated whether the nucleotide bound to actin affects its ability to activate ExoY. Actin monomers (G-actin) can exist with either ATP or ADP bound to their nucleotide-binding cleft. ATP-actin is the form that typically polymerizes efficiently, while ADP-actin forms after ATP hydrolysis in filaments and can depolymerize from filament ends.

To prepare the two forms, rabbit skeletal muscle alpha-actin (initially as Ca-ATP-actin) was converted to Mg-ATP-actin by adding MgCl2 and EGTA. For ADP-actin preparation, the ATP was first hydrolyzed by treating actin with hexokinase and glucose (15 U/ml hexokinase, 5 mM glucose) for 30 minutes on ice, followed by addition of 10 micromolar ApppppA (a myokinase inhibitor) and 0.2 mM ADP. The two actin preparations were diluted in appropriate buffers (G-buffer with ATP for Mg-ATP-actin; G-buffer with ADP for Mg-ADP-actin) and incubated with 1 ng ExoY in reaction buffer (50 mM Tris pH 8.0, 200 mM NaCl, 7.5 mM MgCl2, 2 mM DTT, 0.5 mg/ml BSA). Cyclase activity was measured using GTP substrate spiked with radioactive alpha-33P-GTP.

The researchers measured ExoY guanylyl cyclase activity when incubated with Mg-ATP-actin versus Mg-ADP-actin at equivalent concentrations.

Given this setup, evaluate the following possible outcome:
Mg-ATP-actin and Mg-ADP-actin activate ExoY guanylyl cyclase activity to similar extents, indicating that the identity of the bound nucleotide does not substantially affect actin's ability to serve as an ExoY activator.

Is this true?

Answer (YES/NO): YES